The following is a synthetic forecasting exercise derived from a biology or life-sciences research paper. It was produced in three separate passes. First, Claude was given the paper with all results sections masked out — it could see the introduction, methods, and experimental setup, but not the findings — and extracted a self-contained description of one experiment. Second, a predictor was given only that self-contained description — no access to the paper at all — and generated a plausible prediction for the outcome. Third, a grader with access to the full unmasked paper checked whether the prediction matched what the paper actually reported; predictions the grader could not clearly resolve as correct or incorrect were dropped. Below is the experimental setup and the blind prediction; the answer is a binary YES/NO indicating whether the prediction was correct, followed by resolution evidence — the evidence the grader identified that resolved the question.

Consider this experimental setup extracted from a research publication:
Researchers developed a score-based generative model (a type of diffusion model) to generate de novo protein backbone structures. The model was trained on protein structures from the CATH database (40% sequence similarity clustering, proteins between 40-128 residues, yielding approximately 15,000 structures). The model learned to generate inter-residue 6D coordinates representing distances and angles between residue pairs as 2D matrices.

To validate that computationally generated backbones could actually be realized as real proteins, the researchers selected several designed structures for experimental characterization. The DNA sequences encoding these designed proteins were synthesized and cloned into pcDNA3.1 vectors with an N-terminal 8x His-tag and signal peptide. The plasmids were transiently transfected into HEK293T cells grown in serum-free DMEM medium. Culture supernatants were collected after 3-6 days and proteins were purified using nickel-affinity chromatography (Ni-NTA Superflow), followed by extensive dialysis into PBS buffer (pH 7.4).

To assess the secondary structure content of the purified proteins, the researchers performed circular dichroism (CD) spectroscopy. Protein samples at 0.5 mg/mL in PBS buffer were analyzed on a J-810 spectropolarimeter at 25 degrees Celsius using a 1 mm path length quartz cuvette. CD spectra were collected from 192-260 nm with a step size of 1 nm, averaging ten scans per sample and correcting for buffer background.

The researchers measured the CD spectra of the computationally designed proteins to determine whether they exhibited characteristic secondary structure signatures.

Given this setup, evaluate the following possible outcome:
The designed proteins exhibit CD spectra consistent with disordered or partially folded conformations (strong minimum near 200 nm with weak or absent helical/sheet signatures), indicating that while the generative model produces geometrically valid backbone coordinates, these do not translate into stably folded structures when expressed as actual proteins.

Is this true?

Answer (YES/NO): NO